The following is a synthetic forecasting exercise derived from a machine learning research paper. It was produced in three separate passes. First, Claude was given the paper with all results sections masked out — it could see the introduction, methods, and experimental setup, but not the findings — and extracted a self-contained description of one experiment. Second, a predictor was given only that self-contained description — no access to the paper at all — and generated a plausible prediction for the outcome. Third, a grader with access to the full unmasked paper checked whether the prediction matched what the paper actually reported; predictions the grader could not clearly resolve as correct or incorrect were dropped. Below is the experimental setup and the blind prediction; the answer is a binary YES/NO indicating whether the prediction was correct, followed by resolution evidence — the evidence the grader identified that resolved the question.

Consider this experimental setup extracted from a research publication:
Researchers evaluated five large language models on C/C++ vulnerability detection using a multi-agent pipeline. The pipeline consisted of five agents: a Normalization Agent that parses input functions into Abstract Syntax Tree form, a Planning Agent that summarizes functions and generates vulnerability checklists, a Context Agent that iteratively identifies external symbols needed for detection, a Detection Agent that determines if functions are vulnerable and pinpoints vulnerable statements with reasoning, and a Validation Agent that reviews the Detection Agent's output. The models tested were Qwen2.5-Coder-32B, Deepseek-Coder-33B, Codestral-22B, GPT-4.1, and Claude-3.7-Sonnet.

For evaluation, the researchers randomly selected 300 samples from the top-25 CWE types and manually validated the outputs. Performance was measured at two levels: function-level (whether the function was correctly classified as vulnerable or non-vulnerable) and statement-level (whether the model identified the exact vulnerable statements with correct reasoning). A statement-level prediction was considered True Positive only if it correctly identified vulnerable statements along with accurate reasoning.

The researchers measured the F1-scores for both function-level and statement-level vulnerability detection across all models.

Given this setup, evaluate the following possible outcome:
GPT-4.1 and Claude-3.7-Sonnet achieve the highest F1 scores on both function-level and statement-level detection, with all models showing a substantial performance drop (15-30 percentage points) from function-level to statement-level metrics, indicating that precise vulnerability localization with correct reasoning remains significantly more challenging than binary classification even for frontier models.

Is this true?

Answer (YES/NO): NO